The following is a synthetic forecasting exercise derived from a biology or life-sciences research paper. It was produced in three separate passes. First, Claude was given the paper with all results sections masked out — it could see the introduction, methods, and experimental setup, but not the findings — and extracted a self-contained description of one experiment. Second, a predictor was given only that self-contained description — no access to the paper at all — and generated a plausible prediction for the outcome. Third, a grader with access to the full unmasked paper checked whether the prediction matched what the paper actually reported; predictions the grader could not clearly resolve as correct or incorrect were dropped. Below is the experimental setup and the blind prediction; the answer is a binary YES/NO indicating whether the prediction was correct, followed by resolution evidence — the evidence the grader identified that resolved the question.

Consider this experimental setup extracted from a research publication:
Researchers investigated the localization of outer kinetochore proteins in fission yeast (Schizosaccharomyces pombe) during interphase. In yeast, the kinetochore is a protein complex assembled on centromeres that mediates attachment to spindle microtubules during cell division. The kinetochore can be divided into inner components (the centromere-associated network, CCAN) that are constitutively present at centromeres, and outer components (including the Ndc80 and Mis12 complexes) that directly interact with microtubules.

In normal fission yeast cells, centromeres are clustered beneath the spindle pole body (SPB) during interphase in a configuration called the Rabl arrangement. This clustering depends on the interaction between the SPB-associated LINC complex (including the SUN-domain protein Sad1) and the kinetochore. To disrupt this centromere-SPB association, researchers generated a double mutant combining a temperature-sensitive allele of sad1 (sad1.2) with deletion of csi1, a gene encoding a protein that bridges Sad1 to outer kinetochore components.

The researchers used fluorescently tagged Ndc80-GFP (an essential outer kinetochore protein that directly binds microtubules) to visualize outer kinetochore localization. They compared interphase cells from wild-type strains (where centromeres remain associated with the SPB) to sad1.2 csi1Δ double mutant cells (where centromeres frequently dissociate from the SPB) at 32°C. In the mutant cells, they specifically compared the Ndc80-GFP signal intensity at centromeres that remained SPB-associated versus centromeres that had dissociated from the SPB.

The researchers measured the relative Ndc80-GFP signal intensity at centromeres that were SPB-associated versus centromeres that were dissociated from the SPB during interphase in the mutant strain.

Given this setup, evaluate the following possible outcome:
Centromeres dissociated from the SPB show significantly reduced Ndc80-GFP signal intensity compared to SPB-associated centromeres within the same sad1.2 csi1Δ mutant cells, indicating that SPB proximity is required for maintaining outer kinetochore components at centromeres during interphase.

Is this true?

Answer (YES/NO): YES